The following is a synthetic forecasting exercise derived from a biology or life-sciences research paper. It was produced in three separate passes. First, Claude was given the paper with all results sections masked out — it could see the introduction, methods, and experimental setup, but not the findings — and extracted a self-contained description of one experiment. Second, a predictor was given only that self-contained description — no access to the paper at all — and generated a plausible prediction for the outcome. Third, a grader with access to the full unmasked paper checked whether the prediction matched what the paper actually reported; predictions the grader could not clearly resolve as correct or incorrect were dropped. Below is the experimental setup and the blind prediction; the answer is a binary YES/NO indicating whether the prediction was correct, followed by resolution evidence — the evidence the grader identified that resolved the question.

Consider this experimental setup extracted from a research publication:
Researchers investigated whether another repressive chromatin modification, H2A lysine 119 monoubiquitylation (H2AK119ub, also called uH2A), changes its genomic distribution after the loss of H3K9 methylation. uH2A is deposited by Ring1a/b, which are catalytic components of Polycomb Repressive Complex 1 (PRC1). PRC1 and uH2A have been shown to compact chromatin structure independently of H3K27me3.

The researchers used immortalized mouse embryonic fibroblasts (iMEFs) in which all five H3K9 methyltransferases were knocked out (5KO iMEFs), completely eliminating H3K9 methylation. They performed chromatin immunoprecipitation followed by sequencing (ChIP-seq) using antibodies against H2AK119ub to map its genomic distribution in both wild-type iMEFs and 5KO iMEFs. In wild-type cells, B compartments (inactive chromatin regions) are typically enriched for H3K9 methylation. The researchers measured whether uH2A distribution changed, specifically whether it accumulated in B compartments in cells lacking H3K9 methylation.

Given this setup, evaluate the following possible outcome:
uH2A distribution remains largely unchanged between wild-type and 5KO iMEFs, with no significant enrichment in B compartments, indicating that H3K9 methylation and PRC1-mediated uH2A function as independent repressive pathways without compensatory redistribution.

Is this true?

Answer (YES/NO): NO